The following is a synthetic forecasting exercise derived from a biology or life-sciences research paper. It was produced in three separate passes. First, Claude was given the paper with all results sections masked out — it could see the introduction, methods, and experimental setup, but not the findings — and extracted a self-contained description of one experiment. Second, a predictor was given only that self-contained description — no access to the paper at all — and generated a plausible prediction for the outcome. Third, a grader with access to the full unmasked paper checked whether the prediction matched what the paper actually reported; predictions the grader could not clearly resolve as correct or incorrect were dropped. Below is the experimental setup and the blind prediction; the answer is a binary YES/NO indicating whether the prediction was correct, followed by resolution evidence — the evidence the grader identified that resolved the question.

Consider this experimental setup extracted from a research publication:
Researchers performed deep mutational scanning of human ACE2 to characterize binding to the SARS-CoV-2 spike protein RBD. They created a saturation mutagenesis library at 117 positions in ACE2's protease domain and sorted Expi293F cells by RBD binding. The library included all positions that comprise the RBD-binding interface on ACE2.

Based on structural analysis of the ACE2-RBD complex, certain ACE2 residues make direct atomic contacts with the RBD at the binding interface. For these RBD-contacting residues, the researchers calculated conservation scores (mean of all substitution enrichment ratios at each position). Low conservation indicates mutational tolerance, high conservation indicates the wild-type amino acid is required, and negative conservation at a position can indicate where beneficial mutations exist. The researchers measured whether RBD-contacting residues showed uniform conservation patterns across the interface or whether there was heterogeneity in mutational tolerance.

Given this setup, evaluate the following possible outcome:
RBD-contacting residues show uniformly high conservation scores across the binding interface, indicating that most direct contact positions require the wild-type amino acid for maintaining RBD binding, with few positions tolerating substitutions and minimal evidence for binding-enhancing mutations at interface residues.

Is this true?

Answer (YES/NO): NO